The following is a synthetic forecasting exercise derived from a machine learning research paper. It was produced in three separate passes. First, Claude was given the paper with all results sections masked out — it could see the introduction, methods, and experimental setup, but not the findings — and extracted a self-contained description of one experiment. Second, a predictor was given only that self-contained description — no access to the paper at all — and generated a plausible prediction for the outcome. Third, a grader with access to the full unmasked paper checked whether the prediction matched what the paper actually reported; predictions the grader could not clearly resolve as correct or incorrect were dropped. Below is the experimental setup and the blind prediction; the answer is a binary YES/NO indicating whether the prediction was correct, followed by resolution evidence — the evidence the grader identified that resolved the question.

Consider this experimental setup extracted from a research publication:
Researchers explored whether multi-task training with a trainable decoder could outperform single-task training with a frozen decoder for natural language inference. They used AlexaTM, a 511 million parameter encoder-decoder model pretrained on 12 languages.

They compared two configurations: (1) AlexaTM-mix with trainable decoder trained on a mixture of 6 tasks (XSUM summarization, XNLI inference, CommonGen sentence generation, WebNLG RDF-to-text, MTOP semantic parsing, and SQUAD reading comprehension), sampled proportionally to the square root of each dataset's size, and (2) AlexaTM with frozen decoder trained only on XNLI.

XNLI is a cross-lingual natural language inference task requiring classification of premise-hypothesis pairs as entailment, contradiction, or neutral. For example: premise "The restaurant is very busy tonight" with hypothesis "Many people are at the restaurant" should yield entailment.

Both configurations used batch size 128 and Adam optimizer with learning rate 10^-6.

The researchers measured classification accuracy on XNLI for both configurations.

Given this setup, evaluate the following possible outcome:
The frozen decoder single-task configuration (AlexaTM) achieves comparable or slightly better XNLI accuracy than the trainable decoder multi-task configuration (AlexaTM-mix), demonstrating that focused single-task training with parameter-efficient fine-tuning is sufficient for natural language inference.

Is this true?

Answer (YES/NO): NO